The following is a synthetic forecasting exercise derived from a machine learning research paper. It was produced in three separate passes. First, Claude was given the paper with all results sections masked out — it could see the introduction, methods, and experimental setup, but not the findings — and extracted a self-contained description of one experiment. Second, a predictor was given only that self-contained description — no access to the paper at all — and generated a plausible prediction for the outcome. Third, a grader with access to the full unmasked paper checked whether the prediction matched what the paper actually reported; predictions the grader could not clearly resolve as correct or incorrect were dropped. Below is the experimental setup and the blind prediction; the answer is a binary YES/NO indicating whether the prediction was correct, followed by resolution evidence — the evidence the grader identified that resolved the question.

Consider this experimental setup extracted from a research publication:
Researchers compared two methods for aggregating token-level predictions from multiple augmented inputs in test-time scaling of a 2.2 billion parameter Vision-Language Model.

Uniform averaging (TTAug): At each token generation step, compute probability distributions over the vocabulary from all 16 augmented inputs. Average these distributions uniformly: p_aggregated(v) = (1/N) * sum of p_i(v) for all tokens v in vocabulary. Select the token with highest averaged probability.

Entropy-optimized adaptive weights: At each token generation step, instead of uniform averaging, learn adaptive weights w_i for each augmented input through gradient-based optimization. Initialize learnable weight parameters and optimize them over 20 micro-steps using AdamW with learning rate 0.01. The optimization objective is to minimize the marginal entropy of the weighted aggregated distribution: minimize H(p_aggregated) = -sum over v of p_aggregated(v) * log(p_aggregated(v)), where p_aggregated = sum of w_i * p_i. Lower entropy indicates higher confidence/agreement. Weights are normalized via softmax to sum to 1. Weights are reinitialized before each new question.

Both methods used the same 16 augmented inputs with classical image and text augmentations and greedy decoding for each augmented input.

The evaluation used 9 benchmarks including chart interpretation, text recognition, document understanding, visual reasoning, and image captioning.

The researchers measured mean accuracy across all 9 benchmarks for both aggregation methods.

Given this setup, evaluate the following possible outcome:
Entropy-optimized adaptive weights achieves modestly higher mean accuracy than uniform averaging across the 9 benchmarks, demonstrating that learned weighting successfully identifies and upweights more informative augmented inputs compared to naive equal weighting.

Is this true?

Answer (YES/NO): NO